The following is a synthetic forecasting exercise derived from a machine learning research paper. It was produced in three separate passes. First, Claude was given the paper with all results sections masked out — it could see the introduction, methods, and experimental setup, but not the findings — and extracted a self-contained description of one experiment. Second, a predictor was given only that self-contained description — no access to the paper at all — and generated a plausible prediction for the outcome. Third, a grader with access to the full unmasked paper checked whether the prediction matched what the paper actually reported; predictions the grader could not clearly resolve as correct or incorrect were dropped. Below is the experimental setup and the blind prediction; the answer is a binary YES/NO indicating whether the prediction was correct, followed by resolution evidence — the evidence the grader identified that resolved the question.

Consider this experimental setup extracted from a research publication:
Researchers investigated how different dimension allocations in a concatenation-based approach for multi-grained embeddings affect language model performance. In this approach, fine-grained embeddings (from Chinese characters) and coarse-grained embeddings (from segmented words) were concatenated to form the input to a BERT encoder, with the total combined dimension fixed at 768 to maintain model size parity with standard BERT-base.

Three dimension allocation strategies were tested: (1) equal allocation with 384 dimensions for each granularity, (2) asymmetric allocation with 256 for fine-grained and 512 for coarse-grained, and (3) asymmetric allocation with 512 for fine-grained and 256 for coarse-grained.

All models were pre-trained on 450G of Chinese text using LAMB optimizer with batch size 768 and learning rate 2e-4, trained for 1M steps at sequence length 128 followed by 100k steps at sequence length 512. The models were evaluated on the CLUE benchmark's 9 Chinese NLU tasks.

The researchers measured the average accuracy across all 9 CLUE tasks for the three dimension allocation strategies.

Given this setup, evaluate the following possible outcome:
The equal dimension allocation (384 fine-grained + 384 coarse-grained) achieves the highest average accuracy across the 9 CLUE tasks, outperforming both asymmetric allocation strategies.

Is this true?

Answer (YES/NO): NO